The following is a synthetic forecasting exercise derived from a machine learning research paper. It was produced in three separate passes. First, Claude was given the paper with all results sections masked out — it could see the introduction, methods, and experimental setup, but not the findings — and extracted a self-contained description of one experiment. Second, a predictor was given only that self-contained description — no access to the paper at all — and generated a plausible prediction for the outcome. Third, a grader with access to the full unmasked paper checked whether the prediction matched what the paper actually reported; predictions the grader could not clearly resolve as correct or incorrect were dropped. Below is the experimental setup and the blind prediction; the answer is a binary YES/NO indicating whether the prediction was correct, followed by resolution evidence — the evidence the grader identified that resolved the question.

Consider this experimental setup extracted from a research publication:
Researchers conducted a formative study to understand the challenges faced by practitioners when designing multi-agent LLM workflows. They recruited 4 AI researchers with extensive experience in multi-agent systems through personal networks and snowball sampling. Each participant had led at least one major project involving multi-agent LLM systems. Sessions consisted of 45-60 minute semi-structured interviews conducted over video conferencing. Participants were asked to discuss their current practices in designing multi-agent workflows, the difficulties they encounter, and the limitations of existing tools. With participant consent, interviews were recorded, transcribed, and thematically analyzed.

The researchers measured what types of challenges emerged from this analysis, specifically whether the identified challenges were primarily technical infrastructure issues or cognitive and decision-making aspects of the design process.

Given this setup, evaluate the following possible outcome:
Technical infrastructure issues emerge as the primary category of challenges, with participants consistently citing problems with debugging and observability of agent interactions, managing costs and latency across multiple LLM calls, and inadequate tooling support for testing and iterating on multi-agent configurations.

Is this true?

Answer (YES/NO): NO